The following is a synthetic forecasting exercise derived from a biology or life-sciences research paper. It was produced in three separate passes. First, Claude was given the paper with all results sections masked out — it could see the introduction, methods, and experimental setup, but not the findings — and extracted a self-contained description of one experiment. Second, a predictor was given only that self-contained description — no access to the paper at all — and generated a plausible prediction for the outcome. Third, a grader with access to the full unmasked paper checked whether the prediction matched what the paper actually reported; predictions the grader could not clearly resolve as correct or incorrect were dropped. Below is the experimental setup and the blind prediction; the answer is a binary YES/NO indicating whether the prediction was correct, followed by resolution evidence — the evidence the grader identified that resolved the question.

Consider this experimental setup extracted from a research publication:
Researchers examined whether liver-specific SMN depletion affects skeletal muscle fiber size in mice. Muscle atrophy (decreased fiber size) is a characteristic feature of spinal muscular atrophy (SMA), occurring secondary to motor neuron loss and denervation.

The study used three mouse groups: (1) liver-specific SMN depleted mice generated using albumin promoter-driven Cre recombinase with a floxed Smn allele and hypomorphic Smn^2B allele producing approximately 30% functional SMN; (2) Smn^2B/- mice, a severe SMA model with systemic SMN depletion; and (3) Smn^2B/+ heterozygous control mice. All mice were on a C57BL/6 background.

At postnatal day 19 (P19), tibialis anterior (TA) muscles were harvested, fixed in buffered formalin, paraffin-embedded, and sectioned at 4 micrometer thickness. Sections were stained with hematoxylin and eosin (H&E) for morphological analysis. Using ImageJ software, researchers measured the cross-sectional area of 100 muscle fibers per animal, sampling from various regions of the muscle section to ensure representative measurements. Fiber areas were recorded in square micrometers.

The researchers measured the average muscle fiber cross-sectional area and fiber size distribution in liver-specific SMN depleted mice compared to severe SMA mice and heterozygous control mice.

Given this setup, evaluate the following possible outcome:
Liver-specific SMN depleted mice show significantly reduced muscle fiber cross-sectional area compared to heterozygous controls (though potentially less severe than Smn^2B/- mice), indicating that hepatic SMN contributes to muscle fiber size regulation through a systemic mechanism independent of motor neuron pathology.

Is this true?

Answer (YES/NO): NO